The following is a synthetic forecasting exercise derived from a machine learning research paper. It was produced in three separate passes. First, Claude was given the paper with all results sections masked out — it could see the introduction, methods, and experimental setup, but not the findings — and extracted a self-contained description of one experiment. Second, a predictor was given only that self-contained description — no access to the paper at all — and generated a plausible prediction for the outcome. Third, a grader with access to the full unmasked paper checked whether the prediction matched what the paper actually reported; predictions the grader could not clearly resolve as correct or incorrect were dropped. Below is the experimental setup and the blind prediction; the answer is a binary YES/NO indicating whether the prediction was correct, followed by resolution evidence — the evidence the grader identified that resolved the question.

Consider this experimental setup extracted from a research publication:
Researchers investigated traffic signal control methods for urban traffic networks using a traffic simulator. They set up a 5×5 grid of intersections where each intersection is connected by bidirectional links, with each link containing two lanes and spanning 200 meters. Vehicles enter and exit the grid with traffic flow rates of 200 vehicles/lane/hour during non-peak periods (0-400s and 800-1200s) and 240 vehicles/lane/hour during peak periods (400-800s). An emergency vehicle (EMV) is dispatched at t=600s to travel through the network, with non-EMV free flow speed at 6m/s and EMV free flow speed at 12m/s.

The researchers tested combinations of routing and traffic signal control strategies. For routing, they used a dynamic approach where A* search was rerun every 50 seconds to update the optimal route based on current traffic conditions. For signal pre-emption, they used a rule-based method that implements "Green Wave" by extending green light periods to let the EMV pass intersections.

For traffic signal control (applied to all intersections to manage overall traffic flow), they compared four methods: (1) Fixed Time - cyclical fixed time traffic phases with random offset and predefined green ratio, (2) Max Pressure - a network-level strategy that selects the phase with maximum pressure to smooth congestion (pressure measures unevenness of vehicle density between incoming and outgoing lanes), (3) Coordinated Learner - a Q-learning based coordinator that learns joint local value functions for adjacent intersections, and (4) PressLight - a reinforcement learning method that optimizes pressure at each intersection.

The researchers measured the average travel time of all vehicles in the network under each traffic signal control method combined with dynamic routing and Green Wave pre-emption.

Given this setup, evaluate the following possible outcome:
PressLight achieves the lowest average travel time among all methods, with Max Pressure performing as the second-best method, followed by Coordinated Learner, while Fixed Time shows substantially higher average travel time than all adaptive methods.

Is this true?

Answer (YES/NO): NO